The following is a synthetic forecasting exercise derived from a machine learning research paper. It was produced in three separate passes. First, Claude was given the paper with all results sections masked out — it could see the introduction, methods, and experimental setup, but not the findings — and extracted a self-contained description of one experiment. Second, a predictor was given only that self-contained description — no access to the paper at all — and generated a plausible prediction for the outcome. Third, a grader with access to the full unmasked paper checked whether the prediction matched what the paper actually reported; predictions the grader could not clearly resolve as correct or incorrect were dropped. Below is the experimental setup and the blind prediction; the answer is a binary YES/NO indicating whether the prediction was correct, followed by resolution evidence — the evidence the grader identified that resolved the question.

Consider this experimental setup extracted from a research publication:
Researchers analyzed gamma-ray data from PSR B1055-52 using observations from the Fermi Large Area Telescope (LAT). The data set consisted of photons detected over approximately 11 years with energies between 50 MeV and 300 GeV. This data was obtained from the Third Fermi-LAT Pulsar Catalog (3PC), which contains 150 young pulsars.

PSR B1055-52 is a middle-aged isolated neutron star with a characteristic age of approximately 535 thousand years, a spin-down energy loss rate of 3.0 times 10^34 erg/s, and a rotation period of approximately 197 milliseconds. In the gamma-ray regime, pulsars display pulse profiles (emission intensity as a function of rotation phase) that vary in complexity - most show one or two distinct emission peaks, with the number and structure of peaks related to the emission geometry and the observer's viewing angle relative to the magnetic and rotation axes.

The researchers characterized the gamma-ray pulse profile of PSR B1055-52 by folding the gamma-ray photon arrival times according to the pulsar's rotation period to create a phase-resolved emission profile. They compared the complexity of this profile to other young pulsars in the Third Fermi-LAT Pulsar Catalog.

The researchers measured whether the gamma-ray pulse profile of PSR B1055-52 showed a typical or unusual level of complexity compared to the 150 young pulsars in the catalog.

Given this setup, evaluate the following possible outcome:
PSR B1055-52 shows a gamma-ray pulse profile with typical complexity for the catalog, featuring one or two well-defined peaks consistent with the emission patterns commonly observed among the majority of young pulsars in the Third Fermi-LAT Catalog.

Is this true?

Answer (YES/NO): NO